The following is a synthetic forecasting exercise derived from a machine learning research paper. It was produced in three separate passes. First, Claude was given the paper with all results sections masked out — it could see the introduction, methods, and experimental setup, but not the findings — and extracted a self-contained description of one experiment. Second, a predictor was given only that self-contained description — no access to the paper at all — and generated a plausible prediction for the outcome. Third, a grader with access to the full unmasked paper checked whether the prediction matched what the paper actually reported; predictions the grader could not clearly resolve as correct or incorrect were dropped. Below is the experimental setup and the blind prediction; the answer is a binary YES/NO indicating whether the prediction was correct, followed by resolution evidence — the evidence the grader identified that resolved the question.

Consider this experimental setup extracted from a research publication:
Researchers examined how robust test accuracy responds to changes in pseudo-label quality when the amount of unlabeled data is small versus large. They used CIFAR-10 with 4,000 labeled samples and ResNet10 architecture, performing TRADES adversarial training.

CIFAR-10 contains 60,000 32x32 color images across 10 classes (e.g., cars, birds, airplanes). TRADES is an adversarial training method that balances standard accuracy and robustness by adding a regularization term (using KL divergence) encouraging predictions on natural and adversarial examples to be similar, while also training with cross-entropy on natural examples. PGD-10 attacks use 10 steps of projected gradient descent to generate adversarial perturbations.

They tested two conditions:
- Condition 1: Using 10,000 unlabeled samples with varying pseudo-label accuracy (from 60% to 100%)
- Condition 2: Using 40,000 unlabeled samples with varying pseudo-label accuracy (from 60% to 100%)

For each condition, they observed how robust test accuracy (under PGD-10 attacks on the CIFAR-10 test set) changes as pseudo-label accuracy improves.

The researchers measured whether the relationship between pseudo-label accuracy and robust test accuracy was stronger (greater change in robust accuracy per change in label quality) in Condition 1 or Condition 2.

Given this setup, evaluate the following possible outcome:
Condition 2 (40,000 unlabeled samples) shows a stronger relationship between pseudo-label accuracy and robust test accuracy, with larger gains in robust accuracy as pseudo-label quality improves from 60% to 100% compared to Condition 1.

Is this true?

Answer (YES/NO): YES